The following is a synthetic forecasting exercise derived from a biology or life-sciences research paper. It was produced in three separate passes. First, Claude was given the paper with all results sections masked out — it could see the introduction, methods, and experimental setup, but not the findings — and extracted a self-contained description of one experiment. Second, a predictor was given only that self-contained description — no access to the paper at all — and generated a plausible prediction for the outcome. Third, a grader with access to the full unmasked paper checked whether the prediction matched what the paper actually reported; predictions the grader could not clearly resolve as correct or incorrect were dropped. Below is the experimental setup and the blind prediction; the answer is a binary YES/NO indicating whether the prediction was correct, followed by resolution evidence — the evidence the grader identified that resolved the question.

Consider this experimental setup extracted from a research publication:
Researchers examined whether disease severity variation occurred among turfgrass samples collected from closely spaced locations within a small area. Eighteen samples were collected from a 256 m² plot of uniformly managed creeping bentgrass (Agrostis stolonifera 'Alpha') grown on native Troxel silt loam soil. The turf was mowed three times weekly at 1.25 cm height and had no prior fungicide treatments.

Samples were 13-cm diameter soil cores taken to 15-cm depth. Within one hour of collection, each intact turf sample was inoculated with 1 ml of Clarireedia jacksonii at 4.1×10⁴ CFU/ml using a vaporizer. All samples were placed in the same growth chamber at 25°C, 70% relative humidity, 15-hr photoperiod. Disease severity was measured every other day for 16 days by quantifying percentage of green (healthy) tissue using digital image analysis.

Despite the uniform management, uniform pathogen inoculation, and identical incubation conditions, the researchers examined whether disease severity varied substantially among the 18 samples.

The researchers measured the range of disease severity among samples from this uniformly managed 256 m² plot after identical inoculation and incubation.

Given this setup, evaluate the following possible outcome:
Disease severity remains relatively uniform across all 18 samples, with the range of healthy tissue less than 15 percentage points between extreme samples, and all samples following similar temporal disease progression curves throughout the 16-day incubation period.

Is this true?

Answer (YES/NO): NO